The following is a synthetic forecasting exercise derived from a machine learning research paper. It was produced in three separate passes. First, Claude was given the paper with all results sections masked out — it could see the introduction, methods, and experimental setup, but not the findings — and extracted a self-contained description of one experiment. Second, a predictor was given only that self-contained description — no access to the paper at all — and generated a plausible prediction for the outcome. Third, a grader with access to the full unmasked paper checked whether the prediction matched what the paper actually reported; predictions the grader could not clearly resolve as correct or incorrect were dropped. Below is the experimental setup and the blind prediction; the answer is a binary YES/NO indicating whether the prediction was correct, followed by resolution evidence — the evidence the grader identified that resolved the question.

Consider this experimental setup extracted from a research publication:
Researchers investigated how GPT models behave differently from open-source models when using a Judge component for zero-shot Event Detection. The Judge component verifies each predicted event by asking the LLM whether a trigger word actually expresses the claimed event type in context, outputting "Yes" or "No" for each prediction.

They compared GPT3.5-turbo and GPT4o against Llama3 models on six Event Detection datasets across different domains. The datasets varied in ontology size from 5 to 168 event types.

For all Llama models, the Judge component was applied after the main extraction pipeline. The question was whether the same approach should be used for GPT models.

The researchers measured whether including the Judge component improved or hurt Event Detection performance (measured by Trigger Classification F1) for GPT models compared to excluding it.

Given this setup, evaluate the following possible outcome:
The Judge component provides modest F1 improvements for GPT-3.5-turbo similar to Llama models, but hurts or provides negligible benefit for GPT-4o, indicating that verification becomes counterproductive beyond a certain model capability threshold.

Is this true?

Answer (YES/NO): NO